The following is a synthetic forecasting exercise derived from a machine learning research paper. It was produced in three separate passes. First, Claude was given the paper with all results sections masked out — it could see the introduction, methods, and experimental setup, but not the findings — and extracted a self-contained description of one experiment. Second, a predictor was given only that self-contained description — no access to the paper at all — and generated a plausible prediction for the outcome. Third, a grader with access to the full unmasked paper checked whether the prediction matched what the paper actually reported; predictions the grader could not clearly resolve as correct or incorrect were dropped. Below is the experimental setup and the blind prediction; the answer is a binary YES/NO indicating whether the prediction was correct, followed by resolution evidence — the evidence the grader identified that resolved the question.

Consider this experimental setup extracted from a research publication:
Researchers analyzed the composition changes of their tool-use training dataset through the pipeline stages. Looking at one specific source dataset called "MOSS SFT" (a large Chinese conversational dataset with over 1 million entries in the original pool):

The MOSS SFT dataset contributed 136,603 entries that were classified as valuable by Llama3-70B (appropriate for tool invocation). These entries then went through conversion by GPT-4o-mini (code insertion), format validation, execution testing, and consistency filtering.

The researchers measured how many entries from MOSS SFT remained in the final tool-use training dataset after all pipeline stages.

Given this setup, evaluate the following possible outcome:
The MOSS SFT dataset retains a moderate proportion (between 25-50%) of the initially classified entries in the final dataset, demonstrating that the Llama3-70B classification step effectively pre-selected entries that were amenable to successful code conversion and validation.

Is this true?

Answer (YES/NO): NO